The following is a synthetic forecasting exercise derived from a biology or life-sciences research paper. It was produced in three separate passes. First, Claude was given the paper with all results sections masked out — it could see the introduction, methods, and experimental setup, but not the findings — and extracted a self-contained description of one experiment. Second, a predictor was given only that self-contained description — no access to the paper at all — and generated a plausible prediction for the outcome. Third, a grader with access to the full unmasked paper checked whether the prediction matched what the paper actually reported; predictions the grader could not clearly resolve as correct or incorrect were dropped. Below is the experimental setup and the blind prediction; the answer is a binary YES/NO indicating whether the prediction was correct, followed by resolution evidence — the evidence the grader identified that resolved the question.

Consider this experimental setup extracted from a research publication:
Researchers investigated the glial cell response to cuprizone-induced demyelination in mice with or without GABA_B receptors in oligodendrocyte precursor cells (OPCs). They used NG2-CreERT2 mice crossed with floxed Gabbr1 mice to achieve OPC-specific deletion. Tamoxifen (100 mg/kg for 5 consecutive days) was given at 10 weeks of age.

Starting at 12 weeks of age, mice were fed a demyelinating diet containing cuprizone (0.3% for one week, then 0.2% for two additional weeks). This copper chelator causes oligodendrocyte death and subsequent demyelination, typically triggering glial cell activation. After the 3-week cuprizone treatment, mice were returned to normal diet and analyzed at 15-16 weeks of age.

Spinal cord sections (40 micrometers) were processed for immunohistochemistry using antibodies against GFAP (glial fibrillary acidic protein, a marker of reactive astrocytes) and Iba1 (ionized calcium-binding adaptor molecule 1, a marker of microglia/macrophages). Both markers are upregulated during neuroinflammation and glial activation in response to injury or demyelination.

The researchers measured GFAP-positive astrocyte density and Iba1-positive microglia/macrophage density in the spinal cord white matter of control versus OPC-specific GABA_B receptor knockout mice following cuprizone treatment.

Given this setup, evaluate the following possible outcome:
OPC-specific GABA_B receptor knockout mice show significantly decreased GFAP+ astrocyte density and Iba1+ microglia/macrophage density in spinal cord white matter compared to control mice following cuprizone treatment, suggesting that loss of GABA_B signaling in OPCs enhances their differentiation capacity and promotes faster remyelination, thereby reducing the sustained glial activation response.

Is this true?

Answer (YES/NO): NO